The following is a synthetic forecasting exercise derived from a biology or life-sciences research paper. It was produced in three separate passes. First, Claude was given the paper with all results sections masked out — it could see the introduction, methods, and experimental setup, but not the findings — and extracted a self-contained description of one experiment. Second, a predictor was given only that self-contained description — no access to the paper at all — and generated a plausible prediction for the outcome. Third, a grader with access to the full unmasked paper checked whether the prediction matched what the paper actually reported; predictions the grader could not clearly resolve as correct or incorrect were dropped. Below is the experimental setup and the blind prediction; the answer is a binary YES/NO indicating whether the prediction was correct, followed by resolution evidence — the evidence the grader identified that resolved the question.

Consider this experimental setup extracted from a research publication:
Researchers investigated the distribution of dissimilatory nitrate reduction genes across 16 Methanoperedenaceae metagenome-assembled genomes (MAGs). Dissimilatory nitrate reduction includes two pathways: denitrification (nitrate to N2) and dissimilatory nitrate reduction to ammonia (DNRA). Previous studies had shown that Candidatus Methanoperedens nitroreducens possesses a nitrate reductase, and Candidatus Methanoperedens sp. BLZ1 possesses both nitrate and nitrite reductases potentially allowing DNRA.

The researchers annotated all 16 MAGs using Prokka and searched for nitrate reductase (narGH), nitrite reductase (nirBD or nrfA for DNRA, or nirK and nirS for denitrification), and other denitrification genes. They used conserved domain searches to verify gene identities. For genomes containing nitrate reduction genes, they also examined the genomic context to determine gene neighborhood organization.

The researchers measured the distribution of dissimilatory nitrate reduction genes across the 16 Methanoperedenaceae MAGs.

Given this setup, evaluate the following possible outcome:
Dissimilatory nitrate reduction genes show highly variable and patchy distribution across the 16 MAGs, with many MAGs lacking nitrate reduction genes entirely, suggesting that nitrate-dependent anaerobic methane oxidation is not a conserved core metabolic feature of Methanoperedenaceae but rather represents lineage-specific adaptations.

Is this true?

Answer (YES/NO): YES